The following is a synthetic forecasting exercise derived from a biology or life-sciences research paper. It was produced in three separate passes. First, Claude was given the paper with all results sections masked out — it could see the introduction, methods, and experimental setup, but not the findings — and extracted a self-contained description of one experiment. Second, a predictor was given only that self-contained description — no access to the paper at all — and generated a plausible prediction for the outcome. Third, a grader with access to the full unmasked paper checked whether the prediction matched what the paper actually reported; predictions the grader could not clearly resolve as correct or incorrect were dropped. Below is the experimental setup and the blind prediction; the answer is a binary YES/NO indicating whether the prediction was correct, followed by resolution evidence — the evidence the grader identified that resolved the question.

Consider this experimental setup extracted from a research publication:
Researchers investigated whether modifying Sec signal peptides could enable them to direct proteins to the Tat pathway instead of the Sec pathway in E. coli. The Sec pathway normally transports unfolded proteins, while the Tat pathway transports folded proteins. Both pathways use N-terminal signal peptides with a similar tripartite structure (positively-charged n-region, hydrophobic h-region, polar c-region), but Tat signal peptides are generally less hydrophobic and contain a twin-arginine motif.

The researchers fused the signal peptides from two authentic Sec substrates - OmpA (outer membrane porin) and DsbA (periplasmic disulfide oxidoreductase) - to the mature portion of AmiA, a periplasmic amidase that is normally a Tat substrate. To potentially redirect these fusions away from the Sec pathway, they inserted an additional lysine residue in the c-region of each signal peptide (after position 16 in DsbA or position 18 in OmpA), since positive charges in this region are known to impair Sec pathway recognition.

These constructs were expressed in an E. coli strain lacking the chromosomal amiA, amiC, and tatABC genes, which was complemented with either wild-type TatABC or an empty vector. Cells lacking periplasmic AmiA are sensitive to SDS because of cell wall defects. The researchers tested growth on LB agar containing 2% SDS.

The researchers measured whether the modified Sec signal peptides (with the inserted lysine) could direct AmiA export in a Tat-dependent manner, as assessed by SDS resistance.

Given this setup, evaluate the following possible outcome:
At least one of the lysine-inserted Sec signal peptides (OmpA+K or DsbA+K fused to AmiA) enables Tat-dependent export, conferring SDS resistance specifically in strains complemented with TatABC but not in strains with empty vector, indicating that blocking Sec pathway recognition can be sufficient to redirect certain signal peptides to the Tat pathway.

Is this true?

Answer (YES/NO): NO